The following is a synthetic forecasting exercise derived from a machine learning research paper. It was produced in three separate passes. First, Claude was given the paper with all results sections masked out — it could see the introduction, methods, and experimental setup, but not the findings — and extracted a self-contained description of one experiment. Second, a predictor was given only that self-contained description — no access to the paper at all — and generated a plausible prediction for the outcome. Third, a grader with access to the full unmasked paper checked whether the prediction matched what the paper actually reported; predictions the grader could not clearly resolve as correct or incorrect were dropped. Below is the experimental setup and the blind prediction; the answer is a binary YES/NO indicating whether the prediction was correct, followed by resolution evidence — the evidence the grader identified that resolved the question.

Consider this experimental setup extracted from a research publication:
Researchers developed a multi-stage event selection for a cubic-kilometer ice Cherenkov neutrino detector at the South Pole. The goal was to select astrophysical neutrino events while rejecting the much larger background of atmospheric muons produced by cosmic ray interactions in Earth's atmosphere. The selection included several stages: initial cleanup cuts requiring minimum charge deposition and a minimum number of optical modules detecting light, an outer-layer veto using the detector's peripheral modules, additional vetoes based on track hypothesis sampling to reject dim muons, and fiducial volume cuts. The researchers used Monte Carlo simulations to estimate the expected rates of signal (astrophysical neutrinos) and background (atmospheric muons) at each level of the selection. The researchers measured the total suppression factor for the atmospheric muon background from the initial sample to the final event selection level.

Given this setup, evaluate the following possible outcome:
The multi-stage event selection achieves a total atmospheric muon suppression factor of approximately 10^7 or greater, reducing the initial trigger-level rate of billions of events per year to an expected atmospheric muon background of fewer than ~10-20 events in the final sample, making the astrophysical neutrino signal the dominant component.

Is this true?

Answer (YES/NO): NO